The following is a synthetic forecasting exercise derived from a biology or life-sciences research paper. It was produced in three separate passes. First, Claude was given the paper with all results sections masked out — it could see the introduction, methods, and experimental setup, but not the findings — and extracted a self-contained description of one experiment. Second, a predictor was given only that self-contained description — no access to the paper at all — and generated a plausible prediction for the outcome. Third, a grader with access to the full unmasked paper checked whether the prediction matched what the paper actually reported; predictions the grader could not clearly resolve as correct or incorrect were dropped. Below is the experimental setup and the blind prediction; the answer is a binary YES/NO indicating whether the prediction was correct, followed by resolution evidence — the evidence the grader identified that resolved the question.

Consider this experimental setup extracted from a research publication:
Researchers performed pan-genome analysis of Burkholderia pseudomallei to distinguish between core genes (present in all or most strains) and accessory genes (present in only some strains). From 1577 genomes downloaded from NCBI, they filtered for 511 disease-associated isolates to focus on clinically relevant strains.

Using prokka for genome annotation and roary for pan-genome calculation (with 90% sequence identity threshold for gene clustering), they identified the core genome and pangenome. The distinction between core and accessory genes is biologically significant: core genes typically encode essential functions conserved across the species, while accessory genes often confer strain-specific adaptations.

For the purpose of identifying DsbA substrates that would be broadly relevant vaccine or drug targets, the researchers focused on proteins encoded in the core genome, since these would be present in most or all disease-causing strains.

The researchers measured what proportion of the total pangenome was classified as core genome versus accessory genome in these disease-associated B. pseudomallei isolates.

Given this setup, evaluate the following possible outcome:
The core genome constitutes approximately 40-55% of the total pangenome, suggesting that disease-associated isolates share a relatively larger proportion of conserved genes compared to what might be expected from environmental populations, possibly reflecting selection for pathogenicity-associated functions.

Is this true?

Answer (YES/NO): NO